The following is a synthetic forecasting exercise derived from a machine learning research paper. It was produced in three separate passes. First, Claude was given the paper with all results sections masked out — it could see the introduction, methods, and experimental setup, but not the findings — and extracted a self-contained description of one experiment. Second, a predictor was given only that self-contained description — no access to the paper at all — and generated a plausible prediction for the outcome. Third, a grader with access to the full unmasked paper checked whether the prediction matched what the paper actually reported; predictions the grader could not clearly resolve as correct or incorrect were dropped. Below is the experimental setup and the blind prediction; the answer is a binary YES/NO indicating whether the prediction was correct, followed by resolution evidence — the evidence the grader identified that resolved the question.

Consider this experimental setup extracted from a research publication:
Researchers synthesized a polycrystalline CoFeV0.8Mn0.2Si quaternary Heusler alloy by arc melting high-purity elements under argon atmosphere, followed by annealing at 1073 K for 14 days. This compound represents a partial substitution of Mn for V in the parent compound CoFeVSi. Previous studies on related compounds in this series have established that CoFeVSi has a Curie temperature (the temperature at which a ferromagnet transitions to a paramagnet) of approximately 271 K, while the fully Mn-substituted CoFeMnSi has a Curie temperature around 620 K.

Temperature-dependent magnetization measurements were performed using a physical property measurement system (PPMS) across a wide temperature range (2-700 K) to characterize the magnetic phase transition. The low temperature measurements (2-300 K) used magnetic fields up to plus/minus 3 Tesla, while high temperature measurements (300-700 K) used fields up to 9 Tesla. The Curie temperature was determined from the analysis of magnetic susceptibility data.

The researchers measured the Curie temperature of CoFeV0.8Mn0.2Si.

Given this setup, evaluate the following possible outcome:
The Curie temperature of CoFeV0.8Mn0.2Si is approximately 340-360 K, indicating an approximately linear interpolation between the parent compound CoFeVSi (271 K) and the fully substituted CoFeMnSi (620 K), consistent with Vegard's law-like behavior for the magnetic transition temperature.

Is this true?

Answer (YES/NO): NO